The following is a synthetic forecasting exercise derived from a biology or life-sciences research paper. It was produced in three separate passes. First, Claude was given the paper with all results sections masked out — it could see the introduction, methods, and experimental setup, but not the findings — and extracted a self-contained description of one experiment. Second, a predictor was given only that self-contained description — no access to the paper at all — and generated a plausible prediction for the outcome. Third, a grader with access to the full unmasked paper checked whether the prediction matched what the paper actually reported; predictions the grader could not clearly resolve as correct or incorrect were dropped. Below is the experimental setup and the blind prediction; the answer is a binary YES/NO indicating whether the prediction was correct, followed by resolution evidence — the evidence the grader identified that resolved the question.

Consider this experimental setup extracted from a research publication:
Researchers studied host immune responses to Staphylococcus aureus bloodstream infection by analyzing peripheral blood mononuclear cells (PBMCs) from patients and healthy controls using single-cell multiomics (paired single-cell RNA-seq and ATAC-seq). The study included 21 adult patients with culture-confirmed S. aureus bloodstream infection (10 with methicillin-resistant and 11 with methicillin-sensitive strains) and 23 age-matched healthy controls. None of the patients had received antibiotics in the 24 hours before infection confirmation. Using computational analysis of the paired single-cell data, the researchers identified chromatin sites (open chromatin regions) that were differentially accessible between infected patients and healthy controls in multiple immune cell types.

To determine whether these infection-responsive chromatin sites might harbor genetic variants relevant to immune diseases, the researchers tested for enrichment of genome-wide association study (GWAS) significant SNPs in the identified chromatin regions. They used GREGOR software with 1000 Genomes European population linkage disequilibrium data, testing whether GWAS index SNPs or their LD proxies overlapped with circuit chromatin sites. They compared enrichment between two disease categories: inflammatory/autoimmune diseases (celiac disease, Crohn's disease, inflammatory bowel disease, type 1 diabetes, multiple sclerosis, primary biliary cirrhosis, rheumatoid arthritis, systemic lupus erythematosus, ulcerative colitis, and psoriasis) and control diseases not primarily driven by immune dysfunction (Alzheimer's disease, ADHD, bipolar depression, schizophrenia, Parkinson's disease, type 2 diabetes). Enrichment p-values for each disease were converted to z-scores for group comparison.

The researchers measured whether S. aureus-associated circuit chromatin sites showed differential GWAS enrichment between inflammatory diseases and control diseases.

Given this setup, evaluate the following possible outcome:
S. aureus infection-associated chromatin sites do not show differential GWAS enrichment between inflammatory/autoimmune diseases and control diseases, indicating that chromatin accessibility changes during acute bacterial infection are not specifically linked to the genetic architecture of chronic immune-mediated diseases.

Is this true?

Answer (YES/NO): NO